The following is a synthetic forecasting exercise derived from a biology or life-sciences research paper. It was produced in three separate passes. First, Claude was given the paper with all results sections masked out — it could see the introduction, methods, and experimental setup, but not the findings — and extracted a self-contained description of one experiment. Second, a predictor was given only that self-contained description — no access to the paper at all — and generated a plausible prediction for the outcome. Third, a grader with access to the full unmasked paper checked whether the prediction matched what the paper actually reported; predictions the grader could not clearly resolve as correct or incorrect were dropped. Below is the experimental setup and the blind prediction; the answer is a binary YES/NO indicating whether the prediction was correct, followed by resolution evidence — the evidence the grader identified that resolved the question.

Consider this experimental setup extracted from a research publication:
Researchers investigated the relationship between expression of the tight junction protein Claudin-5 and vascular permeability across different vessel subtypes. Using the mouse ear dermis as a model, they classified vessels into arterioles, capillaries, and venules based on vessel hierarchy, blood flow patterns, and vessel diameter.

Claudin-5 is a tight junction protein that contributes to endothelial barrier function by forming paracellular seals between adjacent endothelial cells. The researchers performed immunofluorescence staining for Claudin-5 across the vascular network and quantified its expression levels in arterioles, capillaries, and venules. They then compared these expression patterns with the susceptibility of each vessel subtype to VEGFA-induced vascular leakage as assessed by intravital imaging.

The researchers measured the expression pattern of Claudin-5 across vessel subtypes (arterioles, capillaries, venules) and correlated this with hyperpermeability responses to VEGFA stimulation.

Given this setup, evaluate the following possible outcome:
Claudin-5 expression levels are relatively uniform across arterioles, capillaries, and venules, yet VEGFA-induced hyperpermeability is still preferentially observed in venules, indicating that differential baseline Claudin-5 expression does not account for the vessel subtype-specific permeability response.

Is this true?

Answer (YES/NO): NO